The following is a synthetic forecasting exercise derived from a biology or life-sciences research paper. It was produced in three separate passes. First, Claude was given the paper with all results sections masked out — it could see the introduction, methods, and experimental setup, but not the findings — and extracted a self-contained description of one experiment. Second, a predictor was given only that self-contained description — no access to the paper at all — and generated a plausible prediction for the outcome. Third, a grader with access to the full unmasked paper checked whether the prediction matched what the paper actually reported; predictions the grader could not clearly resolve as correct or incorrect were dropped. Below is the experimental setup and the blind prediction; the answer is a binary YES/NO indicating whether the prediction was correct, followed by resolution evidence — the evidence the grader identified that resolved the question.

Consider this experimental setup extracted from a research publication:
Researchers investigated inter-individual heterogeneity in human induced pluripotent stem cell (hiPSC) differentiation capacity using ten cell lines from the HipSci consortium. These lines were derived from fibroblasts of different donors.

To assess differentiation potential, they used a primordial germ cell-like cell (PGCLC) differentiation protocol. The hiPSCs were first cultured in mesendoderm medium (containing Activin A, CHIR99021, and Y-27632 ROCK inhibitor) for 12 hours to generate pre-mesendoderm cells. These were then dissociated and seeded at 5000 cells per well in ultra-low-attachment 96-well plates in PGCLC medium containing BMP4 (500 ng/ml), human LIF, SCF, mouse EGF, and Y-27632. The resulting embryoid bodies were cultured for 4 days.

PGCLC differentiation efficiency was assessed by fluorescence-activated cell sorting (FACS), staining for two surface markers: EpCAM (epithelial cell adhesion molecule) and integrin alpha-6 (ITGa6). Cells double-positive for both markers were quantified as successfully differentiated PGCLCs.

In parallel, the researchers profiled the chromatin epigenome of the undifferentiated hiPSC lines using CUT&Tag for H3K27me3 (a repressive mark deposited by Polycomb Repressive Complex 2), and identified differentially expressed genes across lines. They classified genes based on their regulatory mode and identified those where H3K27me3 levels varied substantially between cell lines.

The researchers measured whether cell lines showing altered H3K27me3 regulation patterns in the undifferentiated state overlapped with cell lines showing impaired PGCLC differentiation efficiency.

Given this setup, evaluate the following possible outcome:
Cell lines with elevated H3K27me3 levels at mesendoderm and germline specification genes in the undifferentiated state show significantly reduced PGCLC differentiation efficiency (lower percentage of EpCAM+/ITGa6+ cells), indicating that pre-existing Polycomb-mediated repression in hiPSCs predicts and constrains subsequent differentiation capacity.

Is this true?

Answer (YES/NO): NO